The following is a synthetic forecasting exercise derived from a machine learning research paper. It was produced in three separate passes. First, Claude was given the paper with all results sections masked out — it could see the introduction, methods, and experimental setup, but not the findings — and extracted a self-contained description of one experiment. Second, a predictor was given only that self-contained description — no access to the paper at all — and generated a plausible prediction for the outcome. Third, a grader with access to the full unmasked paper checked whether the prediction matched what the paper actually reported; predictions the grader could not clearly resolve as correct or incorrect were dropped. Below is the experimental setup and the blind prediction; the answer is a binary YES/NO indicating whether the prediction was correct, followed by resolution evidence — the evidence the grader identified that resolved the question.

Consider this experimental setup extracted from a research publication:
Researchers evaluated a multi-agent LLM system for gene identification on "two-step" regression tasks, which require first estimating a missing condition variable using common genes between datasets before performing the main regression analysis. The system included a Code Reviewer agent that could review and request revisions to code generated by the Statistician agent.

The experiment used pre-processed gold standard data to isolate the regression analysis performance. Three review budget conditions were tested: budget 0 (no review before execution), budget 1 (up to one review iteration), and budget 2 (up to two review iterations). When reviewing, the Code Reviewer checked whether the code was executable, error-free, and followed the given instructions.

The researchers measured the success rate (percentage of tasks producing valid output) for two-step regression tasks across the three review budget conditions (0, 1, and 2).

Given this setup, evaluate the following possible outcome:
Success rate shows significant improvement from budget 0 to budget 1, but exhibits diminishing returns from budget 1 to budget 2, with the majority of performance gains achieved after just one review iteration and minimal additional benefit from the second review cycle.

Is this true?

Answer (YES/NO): NO